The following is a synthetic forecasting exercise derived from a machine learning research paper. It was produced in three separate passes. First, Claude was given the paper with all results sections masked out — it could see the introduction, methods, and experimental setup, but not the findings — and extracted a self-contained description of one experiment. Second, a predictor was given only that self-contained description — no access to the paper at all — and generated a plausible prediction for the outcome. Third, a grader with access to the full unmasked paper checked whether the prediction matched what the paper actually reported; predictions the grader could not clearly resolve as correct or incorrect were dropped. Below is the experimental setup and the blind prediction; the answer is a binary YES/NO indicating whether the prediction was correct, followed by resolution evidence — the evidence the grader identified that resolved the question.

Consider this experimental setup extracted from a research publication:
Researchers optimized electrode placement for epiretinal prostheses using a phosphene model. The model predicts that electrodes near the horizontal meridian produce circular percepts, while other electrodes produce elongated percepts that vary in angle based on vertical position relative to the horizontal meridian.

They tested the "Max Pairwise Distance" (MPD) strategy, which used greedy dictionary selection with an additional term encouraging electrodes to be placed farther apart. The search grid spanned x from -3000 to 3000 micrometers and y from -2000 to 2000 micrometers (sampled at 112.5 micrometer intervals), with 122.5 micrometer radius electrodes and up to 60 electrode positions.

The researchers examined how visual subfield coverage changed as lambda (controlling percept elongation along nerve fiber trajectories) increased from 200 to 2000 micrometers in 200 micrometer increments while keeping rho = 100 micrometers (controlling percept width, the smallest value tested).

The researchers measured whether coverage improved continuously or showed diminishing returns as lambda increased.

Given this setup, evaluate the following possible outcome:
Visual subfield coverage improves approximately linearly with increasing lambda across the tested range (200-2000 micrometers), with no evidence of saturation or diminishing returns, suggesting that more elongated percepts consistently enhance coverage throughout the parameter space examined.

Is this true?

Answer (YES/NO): NO